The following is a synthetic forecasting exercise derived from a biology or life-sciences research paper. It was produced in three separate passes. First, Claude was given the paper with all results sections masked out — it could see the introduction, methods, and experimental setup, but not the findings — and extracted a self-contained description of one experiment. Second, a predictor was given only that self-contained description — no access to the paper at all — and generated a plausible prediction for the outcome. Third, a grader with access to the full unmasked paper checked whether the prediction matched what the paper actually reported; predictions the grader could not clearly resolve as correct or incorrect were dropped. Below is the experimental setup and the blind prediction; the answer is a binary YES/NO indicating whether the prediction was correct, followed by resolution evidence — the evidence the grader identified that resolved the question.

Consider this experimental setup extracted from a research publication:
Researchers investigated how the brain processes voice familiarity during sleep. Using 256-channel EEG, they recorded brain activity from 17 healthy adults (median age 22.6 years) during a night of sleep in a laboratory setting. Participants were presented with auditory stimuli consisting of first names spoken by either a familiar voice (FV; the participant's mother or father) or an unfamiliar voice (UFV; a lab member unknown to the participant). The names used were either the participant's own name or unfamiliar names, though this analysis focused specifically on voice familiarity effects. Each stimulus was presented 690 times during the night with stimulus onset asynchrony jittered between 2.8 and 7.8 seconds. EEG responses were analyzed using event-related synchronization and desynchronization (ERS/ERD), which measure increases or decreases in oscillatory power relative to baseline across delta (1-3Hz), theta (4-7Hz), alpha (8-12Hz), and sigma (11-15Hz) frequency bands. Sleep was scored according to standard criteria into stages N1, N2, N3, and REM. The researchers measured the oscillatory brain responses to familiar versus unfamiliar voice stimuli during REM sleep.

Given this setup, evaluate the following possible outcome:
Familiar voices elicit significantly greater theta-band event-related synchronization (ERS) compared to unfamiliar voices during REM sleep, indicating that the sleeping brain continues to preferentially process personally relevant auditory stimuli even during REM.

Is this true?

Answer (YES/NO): NO